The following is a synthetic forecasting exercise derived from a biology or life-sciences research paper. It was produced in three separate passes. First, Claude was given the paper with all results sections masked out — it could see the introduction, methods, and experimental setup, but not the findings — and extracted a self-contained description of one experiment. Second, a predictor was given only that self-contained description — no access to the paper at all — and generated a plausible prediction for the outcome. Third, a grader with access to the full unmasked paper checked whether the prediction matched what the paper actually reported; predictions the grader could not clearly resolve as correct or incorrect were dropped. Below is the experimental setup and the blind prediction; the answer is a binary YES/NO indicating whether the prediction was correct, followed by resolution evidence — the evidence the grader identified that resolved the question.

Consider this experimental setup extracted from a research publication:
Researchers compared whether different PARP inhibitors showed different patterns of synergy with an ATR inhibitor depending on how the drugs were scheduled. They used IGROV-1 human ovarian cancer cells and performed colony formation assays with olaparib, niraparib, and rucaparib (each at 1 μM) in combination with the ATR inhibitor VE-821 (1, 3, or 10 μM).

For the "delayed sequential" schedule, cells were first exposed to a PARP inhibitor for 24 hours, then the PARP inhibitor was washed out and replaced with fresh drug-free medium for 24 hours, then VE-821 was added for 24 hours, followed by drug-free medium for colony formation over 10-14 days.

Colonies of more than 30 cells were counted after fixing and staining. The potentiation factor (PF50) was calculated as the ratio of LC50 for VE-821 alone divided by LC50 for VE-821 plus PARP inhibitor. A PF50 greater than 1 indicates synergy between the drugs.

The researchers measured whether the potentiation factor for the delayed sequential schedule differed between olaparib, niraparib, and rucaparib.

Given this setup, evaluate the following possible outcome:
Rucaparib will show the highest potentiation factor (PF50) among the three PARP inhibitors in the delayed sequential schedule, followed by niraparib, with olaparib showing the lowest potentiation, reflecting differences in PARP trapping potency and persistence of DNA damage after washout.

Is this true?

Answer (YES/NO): NO